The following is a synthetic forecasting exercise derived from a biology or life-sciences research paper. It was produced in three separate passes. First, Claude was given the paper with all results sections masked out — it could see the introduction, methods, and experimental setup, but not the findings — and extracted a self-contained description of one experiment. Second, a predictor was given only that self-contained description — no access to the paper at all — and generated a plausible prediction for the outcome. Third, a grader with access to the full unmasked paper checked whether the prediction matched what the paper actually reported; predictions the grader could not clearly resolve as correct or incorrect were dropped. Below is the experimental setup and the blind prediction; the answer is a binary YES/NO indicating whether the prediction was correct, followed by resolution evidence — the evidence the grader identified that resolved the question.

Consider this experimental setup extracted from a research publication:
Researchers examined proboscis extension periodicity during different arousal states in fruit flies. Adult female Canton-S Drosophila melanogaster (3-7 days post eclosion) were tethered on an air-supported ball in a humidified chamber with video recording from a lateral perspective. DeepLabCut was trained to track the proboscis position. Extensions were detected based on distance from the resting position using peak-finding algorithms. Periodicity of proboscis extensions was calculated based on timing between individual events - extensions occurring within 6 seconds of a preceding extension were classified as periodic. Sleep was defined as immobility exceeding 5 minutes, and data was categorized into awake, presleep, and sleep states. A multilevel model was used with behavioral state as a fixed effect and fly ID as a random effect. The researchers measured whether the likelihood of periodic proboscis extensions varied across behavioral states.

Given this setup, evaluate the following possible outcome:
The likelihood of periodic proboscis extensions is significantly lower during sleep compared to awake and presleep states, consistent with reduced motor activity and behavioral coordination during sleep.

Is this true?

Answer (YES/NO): NO